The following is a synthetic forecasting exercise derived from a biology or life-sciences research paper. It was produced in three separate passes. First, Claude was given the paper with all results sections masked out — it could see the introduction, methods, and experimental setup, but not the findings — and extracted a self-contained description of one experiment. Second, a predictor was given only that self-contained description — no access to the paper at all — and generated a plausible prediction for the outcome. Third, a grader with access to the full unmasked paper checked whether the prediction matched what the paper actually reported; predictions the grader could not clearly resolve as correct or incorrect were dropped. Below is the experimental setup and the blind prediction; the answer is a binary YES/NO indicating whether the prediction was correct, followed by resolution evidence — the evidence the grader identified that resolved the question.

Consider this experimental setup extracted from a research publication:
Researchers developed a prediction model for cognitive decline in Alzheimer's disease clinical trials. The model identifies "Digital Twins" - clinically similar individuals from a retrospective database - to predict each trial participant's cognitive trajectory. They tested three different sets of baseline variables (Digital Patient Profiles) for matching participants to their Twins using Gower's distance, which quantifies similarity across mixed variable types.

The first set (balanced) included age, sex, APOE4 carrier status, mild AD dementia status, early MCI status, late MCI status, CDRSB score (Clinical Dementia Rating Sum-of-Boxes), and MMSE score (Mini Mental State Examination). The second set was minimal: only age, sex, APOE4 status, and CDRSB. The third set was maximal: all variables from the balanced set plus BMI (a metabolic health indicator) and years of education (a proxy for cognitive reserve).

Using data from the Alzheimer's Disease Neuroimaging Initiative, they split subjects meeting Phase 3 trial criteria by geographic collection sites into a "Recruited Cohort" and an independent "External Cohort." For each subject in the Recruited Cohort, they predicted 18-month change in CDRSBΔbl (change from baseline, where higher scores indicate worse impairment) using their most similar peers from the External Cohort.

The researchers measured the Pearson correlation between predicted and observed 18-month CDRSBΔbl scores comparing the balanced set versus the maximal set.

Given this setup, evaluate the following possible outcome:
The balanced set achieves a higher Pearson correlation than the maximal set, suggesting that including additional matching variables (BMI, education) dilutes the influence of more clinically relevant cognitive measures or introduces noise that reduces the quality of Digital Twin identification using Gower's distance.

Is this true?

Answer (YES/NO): NO